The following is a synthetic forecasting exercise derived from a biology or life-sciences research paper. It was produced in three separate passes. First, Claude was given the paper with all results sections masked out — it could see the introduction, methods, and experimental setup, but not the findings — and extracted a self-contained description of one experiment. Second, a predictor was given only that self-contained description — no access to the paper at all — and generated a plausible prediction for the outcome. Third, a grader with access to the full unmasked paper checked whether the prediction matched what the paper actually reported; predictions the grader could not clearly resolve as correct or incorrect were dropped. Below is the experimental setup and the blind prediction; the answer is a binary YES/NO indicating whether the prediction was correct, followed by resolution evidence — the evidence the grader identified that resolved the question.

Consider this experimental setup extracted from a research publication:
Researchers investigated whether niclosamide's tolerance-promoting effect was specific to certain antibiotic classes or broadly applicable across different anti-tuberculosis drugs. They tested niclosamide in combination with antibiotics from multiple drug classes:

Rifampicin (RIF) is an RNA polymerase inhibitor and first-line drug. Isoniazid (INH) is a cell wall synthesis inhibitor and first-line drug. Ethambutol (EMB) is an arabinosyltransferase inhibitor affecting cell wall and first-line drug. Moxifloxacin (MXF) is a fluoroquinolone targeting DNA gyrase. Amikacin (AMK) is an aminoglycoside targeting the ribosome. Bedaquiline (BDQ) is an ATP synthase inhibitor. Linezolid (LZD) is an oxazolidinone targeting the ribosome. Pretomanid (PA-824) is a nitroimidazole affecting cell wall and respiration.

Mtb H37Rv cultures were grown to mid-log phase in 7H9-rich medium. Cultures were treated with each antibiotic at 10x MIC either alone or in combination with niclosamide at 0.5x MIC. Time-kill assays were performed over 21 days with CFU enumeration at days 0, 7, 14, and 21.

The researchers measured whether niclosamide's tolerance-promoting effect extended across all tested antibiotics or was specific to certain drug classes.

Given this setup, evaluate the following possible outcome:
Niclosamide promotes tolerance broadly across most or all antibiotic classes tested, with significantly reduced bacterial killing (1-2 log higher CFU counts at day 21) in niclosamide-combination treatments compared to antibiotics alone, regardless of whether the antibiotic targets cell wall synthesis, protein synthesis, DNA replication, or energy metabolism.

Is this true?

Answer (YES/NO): NO